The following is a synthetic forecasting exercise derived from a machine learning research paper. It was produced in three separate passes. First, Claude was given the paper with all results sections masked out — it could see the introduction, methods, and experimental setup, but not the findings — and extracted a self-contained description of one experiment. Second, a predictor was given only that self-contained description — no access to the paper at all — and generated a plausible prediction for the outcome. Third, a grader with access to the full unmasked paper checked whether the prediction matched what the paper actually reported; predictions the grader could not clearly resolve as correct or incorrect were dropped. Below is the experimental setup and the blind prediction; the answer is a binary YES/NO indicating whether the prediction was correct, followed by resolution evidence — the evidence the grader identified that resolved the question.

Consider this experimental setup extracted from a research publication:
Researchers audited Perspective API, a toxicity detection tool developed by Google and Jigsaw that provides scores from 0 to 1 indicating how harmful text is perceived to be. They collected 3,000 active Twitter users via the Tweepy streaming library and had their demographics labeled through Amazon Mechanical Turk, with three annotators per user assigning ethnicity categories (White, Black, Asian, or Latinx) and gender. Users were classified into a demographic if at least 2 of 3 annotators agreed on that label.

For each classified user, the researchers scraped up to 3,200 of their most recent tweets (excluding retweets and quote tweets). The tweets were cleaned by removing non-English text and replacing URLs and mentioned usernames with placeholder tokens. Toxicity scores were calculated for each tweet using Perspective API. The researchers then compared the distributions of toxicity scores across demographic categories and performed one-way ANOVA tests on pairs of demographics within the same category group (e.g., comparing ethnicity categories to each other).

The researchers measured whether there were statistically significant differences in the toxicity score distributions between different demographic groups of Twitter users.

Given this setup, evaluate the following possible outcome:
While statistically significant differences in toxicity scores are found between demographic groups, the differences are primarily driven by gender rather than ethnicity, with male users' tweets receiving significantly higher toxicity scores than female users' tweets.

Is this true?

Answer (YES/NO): NO